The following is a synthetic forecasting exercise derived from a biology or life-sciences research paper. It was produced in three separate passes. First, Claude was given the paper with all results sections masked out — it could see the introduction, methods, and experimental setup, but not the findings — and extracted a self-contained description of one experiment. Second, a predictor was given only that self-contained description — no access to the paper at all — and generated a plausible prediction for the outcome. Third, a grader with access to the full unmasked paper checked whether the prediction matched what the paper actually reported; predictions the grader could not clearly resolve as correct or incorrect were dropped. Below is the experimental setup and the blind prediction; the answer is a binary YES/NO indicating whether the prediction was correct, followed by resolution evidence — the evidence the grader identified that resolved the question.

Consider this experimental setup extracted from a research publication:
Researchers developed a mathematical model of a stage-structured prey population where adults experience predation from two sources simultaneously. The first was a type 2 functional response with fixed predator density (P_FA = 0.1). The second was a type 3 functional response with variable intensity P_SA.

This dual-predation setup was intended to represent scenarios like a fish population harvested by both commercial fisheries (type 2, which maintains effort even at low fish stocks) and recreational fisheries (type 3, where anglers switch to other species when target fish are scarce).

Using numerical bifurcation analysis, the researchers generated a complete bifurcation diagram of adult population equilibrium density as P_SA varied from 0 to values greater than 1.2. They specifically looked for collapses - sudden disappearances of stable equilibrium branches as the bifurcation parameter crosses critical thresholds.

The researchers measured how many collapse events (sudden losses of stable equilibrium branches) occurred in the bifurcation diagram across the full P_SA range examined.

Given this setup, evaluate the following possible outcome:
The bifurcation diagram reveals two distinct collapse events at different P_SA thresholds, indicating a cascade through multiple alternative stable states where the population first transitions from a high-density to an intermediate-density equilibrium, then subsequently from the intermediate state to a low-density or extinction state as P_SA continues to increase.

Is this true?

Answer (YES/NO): NO